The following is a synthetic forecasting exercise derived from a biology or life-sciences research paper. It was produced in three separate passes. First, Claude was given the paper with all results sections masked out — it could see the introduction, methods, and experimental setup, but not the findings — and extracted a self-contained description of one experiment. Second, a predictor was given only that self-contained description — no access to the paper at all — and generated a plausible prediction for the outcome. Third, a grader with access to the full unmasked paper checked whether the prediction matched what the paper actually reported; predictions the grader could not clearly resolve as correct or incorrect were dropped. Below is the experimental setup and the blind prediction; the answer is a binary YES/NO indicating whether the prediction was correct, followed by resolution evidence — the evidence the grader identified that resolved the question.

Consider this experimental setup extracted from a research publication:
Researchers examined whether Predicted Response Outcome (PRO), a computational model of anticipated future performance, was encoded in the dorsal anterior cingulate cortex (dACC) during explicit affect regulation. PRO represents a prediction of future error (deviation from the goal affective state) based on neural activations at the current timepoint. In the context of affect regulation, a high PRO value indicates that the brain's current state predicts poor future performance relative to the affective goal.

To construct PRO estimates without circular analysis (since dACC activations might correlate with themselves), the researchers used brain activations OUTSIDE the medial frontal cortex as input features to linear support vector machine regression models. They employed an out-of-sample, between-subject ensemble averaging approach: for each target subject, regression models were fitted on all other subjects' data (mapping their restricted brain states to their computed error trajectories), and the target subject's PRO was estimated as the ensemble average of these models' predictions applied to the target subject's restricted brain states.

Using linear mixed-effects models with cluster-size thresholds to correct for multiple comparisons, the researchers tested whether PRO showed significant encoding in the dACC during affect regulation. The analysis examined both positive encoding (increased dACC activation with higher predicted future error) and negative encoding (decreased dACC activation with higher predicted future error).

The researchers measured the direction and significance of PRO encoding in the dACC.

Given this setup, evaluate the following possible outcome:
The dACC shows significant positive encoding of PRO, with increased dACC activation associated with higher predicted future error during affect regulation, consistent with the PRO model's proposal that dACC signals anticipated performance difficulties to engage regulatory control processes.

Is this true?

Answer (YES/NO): NO